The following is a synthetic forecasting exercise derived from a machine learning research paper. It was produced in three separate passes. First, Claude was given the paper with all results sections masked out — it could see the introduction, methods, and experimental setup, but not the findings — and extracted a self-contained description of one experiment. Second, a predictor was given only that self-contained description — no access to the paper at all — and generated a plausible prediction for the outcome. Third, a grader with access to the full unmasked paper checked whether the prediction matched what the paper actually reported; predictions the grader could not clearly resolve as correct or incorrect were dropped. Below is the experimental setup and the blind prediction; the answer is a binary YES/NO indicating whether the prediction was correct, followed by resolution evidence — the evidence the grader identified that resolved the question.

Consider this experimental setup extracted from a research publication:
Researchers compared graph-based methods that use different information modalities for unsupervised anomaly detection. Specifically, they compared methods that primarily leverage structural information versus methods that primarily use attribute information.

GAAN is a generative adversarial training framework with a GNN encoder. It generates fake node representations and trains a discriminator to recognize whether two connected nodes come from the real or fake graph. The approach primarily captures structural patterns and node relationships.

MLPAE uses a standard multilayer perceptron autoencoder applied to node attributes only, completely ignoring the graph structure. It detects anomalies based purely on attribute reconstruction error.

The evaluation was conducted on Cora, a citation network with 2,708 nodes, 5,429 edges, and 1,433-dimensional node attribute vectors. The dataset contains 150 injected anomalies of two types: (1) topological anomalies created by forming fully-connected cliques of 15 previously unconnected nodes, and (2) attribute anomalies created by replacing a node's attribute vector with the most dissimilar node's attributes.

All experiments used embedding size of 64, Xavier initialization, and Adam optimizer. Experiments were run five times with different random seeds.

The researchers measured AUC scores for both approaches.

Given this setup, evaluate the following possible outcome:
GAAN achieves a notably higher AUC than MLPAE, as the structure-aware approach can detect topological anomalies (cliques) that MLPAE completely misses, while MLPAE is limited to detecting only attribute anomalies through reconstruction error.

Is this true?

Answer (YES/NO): YES